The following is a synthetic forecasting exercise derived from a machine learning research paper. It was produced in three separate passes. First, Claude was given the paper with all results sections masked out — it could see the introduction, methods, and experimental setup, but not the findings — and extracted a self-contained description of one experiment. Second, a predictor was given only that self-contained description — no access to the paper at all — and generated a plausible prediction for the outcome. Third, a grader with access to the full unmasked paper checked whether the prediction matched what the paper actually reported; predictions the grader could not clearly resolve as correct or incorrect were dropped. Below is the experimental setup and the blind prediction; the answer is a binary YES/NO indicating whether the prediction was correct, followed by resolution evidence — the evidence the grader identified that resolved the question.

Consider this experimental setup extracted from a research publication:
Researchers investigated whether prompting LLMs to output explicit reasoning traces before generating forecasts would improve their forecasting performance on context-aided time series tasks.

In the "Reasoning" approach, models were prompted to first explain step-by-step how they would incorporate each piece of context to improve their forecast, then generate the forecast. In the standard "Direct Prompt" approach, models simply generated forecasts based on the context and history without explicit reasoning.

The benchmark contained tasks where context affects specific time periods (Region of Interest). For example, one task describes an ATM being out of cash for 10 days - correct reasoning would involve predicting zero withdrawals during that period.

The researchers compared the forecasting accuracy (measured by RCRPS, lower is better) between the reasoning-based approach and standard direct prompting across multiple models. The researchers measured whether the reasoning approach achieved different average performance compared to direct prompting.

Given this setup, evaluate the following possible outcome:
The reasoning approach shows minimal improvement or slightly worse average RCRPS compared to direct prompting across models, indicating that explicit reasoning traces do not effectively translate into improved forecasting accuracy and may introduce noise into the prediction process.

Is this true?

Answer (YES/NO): YES